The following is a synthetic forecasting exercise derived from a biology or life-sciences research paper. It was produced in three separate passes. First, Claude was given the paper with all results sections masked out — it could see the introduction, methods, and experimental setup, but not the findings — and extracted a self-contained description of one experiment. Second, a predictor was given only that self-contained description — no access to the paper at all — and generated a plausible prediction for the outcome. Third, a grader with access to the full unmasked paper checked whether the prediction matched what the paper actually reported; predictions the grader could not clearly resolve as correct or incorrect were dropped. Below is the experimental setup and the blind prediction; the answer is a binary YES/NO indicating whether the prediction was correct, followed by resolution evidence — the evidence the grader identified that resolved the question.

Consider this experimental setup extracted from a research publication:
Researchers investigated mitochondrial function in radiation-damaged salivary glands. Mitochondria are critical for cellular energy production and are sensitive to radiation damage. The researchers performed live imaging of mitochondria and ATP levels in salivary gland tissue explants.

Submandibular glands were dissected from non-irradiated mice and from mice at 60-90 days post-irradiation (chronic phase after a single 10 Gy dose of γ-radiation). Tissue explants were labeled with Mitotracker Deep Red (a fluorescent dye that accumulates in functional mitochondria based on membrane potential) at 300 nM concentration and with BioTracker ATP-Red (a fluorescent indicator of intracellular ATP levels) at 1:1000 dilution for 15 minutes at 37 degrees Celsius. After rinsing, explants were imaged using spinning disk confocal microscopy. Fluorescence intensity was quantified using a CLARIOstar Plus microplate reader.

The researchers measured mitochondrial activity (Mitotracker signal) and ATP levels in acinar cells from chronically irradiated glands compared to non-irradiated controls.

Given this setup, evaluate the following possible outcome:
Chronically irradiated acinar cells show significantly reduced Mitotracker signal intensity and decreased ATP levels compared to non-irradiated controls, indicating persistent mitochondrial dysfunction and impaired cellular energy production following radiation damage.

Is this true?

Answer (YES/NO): YES